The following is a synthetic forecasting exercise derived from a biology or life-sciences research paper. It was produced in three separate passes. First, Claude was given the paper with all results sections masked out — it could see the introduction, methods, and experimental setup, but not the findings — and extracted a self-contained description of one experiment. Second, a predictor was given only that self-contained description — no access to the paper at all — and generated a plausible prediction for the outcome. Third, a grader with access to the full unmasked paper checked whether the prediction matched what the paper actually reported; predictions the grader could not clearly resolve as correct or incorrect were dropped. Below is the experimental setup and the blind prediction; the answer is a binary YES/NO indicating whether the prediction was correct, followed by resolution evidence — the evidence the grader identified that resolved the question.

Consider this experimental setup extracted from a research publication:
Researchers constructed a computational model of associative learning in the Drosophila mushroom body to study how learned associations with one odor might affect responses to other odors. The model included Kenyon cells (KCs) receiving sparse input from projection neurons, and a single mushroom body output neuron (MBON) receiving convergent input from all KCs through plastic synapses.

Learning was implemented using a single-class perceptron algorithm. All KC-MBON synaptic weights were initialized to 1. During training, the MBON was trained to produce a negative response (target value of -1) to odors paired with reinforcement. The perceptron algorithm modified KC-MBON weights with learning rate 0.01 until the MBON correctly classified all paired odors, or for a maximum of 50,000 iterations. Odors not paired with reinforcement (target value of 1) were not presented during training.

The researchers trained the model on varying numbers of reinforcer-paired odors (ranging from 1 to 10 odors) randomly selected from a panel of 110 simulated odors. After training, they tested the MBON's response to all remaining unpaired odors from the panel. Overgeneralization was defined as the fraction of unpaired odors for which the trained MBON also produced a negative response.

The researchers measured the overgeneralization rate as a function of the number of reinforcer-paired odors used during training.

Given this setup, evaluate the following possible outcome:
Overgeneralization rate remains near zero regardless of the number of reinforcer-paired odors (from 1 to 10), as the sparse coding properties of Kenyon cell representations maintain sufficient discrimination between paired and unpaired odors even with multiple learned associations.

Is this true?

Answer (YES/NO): NO